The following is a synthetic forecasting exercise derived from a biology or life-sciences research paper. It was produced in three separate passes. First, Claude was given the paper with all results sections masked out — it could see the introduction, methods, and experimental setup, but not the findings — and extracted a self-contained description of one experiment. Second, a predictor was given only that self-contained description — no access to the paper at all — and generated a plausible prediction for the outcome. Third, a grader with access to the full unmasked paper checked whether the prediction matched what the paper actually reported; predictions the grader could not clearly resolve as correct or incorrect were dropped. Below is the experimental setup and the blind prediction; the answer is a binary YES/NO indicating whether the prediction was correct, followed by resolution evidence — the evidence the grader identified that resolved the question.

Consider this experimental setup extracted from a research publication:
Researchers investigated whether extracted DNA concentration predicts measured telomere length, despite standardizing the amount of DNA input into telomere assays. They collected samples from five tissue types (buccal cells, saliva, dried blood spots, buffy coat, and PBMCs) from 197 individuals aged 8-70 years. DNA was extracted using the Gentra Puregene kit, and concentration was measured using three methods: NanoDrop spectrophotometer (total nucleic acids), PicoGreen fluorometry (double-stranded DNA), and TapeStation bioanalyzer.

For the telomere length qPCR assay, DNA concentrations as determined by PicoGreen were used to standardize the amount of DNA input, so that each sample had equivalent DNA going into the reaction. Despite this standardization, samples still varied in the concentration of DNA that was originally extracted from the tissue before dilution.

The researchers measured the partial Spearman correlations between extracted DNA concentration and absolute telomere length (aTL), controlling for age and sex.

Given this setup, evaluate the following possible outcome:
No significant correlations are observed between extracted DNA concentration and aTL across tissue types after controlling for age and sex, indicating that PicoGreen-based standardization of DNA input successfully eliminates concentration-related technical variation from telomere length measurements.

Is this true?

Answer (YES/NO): NO